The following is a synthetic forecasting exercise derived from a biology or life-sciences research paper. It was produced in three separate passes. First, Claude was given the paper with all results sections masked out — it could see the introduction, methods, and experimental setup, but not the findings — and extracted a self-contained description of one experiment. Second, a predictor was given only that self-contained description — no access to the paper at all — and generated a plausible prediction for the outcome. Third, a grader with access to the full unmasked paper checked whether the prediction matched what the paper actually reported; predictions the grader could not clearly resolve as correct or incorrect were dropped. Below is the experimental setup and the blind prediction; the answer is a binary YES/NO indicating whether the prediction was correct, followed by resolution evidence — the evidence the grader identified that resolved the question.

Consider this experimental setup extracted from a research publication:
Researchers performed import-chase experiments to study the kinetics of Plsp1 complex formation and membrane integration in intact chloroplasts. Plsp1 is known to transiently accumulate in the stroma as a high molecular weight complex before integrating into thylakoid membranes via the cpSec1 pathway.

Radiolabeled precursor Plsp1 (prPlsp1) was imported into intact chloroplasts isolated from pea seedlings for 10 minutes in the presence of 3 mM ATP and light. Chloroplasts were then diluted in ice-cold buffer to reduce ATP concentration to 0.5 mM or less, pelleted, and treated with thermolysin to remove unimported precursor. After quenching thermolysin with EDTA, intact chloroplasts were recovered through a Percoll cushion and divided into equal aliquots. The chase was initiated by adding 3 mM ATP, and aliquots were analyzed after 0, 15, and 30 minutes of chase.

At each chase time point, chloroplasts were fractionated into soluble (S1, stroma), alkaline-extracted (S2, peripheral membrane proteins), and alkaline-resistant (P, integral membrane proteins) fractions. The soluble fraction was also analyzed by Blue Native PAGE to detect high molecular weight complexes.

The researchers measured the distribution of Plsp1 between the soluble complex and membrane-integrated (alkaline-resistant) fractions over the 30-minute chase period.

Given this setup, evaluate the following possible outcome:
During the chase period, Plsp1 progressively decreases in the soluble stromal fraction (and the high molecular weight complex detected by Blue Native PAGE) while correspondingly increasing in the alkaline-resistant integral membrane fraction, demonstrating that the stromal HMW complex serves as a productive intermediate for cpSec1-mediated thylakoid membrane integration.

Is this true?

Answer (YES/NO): YES